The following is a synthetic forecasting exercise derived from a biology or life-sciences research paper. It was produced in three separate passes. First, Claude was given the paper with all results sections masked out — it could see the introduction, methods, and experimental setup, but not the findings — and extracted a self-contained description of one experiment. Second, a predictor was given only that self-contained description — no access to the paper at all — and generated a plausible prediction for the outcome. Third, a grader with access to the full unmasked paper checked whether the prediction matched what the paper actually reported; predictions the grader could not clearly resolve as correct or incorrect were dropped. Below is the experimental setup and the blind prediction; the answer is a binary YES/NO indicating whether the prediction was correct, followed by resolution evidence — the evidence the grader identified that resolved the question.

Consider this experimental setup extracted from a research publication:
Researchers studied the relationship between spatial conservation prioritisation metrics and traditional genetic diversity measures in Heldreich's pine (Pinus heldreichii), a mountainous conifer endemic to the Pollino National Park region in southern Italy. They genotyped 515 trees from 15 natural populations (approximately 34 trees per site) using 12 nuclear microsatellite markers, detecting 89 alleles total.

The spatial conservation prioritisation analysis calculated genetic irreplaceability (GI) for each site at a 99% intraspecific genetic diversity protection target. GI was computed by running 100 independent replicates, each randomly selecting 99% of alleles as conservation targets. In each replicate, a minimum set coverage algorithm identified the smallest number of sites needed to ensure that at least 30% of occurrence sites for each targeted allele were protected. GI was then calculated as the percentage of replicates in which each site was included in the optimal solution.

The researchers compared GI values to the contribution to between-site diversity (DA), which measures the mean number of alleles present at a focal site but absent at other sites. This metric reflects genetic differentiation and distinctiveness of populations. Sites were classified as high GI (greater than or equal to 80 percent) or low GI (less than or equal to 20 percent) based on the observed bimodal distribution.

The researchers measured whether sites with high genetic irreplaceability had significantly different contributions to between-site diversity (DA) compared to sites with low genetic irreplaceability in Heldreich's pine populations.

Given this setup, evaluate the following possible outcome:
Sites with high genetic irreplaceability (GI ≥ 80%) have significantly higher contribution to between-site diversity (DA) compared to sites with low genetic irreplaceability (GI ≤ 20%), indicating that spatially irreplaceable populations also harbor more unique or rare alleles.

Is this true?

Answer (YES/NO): NO